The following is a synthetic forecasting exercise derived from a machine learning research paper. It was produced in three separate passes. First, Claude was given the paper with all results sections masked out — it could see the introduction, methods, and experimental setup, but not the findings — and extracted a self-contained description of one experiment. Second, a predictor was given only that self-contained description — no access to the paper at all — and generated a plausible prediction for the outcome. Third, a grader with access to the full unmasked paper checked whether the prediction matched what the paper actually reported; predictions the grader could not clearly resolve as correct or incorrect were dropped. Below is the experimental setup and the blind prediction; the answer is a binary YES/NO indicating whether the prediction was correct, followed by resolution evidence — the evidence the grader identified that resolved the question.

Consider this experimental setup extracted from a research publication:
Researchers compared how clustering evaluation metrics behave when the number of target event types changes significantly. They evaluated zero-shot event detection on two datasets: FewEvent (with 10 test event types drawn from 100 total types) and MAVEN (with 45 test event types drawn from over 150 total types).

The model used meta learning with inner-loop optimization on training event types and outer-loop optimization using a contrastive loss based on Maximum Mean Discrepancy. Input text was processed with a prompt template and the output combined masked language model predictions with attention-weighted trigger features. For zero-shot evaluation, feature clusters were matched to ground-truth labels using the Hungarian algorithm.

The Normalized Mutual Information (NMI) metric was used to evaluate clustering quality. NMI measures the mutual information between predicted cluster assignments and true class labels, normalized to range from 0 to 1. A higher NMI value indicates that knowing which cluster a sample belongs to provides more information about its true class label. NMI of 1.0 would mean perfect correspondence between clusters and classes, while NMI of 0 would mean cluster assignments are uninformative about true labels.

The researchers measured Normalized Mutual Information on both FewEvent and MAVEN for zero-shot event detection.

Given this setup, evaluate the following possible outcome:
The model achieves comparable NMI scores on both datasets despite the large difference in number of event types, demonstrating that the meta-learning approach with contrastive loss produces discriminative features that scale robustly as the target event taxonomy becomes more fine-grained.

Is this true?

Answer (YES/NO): NO